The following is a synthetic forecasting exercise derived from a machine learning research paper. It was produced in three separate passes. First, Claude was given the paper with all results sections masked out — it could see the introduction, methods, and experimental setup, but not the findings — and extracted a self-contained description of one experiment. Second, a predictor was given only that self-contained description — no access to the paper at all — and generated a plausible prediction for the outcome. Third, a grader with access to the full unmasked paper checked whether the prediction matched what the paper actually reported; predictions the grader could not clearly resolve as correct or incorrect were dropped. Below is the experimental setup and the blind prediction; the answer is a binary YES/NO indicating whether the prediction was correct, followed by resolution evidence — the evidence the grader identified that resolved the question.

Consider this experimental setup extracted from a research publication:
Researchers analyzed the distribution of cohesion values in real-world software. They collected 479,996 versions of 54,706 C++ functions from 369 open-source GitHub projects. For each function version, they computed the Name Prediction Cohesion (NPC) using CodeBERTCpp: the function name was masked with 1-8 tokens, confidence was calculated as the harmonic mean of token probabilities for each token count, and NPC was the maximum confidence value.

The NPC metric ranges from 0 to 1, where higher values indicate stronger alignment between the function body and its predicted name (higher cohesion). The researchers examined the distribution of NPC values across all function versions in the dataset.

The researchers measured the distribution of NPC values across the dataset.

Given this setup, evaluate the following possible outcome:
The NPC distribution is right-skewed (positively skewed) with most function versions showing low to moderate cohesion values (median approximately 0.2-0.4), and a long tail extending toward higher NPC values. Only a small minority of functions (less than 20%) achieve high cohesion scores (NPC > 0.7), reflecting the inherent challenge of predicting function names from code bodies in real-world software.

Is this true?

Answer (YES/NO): NO